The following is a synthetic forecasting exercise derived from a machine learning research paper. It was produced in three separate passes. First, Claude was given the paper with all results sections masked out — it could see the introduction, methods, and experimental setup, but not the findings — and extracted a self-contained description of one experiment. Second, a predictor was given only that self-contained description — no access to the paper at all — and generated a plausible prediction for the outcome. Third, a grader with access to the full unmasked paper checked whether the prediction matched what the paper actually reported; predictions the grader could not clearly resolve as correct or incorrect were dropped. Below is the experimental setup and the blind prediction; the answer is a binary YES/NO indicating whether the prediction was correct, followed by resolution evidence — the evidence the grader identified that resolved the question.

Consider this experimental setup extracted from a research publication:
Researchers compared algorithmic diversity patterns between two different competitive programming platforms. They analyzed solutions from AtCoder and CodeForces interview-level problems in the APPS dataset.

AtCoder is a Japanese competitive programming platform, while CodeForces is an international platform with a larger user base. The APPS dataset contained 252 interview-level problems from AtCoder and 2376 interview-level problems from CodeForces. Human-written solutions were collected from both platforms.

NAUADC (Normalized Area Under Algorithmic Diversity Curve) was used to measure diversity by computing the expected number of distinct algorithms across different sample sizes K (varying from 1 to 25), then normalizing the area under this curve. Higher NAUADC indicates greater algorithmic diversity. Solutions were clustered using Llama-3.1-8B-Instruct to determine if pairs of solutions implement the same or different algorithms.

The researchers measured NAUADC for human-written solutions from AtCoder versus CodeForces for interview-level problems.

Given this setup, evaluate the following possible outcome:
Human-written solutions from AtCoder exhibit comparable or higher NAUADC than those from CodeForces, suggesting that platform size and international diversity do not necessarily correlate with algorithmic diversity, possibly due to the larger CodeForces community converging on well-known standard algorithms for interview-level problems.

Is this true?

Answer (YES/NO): YES